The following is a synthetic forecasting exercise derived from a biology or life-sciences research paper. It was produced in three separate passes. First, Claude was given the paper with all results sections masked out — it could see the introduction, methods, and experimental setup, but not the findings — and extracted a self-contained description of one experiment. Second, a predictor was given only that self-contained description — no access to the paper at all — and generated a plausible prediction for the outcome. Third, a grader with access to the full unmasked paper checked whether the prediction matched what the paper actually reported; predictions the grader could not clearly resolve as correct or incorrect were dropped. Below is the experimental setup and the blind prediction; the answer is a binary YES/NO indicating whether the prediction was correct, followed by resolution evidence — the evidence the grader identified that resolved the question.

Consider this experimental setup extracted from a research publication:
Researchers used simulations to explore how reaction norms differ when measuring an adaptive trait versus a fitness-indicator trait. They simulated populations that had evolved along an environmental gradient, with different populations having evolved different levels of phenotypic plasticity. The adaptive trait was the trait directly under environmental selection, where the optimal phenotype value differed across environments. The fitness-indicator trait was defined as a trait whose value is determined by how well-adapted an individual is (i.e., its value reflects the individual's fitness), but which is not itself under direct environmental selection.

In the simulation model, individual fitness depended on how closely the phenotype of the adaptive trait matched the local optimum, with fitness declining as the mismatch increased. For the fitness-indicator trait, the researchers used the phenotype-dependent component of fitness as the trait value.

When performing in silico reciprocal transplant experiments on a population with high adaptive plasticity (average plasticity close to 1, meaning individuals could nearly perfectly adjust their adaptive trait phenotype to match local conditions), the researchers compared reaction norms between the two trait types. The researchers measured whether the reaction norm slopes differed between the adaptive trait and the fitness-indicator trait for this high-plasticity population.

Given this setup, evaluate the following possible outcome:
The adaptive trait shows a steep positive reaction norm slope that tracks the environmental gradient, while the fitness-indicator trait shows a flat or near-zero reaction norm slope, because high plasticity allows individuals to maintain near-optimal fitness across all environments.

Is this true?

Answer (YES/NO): YES